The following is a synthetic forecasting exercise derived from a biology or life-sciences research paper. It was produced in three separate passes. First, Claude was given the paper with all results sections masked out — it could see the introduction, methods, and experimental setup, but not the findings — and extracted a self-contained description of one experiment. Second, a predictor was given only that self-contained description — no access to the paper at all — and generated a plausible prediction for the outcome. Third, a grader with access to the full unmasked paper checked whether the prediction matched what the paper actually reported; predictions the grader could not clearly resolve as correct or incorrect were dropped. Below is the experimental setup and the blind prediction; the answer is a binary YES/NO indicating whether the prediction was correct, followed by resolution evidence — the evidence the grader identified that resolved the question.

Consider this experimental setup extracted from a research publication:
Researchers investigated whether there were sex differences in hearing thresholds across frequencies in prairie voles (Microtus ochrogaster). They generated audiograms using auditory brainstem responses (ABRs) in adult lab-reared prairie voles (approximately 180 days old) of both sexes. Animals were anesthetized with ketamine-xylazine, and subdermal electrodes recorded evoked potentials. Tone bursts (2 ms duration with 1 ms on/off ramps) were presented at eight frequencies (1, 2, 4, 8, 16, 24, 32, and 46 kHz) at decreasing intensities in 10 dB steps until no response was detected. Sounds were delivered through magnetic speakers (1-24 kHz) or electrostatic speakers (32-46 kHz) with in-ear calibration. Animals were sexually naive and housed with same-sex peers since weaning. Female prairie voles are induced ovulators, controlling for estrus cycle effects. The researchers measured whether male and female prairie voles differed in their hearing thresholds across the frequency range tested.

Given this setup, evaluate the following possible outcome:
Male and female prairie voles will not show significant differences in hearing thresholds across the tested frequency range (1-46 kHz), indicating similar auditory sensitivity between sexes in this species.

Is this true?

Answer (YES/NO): YES